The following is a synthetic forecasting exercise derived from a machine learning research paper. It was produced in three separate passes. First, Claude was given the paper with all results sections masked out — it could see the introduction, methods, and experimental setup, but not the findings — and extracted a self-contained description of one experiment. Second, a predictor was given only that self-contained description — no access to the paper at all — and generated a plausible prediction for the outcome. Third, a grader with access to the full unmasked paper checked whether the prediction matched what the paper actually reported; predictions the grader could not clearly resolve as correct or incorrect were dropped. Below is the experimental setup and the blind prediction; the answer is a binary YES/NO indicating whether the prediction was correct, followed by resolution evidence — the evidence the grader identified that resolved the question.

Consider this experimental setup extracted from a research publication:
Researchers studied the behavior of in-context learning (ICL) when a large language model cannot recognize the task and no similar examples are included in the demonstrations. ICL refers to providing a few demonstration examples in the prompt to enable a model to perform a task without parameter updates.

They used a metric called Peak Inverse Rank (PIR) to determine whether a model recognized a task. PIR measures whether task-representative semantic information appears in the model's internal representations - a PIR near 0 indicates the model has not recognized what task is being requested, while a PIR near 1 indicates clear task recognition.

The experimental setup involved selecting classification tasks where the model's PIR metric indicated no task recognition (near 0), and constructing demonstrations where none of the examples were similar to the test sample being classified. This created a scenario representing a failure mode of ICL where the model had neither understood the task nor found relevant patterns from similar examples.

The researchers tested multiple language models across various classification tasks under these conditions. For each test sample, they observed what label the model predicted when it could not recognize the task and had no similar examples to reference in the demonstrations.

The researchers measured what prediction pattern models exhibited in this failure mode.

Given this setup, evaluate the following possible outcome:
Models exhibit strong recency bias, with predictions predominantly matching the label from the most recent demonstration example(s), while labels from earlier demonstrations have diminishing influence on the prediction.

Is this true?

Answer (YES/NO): NO